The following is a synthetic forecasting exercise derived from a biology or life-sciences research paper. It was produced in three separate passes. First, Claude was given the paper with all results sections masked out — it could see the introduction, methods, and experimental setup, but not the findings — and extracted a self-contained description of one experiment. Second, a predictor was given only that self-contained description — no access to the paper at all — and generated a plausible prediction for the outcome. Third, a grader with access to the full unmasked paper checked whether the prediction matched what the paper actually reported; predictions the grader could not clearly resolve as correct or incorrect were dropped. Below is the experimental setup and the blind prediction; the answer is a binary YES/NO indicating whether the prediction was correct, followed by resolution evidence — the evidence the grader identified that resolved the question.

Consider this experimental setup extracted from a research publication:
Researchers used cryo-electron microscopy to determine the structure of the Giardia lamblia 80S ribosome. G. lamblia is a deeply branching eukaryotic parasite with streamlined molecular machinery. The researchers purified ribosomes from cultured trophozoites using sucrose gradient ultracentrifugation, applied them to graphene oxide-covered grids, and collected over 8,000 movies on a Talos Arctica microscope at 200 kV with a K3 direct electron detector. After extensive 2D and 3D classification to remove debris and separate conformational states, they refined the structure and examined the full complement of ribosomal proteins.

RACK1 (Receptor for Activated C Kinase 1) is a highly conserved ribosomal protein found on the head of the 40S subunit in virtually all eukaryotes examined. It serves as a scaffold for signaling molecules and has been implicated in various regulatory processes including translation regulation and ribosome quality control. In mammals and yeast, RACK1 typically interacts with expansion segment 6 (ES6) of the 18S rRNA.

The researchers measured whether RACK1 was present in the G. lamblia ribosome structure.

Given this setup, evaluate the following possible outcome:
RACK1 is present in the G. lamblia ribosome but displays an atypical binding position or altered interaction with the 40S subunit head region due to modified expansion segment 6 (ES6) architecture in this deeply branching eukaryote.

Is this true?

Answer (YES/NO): NO